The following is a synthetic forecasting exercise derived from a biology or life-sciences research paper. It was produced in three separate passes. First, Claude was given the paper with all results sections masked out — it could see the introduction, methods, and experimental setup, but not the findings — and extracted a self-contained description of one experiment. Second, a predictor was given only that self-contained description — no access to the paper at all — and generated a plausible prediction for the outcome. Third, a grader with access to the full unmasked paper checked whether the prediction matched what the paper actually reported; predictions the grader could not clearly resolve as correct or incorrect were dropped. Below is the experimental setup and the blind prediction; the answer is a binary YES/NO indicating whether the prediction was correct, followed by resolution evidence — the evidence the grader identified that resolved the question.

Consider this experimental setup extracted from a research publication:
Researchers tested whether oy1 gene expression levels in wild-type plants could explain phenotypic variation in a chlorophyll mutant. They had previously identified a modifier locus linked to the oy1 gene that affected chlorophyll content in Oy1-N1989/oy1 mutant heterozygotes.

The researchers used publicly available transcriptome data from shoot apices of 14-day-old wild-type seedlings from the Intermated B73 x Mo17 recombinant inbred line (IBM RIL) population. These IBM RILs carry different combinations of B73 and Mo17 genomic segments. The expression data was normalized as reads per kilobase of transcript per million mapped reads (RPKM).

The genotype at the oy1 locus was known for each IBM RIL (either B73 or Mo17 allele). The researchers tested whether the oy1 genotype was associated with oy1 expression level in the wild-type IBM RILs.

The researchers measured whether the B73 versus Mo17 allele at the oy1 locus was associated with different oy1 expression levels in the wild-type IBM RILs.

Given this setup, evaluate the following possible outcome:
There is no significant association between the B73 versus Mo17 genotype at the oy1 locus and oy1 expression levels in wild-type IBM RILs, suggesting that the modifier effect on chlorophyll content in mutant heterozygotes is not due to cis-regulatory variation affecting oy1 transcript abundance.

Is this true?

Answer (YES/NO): NO